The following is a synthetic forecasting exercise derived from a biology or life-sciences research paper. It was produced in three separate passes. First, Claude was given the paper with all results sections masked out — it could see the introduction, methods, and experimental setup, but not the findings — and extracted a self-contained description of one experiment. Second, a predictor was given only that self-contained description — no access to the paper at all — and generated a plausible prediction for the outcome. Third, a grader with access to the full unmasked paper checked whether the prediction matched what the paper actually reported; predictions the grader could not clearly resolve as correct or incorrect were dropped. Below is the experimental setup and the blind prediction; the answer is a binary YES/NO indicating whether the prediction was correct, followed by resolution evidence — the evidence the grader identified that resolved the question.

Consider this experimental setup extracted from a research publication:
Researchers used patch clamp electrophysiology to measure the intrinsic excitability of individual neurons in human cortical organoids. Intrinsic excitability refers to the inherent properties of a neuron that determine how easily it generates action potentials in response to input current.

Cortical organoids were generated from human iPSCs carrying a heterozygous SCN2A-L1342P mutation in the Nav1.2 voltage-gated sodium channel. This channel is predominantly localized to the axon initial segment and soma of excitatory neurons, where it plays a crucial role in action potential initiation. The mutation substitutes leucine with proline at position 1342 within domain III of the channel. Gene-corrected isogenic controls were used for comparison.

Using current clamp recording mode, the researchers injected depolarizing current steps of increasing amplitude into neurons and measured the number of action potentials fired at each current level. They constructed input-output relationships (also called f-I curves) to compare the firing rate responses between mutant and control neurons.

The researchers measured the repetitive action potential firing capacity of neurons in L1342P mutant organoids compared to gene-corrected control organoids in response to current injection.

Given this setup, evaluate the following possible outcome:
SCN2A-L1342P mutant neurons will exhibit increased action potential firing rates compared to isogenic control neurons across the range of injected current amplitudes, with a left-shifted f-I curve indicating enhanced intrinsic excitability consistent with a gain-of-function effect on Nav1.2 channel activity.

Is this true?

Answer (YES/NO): YES